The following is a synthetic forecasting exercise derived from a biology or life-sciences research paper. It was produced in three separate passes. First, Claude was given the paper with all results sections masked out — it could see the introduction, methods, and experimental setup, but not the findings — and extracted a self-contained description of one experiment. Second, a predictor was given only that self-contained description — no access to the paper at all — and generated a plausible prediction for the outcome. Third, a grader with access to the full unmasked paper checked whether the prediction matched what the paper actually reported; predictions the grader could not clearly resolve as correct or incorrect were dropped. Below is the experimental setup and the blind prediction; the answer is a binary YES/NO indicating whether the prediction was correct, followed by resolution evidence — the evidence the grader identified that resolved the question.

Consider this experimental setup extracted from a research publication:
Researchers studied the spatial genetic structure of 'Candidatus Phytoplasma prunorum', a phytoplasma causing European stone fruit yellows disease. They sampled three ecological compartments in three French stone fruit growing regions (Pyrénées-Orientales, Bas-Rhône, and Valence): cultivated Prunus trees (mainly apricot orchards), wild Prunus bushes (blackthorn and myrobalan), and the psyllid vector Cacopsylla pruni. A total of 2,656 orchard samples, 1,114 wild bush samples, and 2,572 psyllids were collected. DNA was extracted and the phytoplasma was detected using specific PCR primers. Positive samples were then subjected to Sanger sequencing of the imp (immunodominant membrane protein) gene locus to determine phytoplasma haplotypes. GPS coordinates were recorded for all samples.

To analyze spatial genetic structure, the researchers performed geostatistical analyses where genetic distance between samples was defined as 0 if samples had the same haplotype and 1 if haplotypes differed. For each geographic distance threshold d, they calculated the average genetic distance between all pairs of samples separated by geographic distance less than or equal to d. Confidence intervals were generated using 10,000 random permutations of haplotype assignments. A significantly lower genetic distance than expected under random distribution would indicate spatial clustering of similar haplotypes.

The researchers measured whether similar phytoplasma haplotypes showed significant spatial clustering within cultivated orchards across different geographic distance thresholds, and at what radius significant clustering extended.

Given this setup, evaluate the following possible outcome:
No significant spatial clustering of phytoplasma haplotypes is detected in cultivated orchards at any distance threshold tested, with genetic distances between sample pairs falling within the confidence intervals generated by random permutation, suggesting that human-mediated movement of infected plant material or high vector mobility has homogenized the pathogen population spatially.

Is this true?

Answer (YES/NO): NO